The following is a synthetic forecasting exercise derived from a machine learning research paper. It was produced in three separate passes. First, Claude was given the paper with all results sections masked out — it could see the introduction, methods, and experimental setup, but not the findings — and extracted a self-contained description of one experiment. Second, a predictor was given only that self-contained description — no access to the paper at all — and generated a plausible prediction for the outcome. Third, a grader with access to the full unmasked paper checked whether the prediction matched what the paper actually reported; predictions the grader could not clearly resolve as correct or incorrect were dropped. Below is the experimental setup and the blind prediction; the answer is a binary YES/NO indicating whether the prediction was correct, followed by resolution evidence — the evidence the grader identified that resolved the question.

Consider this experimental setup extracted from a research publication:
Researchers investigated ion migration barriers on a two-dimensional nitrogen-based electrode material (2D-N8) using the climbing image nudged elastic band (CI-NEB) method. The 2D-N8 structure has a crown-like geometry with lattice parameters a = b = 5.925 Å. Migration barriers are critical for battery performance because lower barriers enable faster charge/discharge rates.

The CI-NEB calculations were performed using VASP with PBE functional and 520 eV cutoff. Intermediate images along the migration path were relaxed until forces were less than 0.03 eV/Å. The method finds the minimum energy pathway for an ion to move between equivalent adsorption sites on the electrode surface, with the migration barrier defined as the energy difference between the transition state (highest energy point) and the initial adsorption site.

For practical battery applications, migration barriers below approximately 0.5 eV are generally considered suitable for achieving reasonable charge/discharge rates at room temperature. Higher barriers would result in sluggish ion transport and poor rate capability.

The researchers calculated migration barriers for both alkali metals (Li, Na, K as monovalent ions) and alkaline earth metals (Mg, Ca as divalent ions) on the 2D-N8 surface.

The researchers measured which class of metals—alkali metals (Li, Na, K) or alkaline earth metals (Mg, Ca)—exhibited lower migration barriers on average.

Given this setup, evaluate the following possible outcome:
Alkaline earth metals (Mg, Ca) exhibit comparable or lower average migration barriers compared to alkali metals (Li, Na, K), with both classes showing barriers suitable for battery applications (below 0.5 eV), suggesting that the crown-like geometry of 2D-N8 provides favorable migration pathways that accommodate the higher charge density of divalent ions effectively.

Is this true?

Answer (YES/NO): NO